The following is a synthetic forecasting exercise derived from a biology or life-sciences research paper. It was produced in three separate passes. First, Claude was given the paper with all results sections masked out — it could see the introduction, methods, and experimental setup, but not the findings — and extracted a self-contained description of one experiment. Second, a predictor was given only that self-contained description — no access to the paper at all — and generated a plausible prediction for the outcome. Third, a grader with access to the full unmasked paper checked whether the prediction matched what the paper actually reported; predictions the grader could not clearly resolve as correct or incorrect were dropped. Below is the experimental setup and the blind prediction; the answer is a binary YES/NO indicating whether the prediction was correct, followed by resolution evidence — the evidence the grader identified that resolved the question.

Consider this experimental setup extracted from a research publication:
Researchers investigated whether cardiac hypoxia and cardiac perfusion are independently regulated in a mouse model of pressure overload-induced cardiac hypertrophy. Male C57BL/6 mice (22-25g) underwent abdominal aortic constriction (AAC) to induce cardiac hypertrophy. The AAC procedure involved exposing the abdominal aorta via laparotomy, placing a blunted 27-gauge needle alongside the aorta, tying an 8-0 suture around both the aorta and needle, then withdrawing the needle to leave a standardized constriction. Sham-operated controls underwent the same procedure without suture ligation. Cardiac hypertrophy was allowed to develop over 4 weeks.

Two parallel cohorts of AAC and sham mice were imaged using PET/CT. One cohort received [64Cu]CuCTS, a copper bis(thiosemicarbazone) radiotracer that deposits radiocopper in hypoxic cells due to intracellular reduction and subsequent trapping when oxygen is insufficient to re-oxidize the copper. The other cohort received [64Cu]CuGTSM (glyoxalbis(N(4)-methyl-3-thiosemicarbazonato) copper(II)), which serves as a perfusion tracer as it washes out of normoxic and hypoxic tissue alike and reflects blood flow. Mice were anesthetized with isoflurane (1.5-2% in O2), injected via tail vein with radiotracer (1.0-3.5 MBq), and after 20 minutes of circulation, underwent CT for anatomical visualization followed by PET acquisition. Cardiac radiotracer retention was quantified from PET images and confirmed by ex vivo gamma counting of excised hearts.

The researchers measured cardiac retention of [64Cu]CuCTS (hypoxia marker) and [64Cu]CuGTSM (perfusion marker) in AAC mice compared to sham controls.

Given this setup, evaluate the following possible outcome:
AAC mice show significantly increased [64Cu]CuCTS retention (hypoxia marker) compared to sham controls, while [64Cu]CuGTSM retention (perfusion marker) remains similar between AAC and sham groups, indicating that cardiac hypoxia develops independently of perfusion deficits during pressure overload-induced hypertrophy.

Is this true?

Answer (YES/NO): YES